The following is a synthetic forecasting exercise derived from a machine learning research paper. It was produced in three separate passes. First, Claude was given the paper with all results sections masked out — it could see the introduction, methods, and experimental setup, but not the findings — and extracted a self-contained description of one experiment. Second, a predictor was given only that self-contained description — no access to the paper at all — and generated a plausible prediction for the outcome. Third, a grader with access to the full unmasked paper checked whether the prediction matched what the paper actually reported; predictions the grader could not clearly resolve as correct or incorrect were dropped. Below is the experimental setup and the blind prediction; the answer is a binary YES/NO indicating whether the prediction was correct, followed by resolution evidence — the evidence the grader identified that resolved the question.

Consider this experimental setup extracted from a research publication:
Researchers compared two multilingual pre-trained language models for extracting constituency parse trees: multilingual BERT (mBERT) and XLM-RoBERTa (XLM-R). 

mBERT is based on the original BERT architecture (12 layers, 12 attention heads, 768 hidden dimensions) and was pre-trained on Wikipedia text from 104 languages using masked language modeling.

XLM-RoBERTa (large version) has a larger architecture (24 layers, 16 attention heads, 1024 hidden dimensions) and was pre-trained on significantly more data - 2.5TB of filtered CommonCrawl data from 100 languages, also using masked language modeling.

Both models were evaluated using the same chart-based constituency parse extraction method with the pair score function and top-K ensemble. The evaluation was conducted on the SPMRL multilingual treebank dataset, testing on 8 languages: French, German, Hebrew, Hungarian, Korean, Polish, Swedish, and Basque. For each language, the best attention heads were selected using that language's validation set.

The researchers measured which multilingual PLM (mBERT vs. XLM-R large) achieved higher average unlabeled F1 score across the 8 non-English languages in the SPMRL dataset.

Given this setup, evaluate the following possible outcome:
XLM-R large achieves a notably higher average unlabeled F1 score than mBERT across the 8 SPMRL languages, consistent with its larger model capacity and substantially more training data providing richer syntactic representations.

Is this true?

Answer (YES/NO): NO